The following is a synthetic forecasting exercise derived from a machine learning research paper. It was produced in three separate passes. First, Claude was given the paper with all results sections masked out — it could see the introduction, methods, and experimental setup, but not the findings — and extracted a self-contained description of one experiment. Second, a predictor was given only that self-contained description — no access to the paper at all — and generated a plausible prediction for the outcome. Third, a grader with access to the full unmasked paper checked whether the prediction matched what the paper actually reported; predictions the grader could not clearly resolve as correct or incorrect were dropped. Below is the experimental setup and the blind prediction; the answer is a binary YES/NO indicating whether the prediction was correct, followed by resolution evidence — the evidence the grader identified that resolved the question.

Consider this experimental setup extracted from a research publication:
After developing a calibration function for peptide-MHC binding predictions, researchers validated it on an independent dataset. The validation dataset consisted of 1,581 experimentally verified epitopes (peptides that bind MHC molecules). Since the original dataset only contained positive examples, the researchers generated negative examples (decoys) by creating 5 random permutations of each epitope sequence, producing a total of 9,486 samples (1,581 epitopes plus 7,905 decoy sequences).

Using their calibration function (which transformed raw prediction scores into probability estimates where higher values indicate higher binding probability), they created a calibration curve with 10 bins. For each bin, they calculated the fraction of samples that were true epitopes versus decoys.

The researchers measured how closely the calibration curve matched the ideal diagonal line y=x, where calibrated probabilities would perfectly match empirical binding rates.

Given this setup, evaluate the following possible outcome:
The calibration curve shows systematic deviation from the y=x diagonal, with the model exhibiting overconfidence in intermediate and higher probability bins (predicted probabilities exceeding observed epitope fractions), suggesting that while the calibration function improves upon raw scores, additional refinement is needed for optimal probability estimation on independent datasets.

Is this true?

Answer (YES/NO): NO